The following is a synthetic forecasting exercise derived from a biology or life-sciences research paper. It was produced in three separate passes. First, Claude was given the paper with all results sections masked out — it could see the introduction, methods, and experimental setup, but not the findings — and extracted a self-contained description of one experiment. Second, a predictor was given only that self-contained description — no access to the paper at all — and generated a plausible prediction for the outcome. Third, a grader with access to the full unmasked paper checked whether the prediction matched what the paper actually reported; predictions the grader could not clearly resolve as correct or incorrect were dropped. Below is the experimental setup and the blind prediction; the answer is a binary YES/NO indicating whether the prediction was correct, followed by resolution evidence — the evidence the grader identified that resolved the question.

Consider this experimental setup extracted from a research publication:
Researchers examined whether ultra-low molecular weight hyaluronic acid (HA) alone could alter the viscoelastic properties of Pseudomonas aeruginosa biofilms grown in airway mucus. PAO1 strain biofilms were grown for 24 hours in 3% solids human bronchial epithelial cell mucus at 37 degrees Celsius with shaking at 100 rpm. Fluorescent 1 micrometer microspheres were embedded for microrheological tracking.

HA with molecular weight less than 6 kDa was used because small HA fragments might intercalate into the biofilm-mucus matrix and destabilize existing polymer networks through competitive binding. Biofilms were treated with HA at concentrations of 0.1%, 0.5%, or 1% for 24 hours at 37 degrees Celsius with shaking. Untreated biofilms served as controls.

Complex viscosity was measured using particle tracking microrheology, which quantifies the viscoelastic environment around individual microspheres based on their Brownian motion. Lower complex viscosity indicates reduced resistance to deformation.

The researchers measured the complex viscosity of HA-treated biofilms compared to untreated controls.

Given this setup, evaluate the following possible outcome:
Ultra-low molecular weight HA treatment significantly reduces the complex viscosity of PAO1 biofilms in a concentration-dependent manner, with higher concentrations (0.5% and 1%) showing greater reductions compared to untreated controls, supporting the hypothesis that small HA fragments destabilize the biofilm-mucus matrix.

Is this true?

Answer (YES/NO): NO